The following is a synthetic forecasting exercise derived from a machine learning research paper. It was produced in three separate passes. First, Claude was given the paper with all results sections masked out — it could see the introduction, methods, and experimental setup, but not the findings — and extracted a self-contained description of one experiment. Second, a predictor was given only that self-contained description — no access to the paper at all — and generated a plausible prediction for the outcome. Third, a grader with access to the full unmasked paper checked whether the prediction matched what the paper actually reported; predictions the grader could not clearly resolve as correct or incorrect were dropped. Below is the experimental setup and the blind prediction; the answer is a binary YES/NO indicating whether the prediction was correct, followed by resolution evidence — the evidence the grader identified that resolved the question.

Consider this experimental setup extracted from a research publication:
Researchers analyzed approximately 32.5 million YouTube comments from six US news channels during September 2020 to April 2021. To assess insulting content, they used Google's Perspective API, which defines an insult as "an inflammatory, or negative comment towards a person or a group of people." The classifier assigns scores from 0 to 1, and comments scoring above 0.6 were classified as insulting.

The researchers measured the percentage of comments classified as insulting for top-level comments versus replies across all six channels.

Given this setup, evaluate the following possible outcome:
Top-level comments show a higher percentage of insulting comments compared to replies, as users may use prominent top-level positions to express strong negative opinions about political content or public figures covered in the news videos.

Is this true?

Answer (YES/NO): YES